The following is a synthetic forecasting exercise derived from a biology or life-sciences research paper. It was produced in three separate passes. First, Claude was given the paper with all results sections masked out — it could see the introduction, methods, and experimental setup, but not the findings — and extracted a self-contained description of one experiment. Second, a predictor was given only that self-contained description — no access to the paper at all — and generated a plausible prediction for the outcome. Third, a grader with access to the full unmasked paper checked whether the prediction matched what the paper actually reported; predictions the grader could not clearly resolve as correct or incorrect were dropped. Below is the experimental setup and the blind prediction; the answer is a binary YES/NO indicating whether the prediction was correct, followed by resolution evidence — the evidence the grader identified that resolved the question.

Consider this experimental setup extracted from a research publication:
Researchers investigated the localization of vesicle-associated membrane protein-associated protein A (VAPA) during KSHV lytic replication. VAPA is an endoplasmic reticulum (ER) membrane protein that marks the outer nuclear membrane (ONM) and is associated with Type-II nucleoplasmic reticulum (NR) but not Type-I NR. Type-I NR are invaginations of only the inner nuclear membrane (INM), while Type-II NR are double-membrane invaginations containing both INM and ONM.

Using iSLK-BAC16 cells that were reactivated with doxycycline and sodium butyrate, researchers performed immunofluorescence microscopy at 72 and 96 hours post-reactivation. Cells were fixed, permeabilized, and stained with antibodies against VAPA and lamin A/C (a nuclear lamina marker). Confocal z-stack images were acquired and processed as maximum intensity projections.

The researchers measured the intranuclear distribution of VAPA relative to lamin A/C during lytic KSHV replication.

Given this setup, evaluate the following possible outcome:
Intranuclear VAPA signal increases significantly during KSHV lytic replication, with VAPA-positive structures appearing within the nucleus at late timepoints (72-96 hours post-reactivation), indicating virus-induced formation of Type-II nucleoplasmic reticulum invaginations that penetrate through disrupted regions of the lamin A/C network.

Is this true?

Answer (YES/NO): NO